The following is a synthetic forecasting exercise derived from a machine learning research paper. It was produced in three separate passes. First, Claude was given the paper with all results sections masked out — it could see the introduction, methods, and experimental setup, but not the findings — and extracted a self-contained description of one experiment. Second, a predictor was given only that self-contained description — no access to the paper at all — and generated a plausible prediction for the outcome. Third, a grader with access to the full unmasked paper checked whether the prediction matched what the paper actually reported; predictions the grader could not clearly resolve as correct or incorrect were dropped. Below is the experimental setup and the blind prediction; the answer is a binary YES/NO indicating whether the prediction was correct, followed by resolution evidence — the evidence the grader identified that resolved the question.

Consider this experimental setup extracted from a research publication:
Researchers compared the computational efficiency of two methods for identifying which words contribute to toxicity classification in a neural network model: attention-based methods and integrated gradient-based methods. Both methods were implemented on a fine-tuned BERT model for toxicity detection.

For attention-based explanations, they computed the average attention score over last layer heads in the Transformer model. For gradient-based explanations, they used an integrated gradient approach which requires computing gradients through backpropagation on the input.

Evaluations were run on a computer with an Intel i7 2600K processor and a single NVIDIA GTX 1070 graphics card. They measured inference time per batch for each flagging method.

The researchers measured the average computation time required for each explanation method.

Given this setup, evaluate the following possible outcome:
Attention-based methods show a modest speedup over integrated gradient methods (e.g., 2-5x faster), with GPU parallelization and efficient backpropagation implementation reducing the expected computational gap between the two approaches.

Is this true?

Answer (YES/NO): NO